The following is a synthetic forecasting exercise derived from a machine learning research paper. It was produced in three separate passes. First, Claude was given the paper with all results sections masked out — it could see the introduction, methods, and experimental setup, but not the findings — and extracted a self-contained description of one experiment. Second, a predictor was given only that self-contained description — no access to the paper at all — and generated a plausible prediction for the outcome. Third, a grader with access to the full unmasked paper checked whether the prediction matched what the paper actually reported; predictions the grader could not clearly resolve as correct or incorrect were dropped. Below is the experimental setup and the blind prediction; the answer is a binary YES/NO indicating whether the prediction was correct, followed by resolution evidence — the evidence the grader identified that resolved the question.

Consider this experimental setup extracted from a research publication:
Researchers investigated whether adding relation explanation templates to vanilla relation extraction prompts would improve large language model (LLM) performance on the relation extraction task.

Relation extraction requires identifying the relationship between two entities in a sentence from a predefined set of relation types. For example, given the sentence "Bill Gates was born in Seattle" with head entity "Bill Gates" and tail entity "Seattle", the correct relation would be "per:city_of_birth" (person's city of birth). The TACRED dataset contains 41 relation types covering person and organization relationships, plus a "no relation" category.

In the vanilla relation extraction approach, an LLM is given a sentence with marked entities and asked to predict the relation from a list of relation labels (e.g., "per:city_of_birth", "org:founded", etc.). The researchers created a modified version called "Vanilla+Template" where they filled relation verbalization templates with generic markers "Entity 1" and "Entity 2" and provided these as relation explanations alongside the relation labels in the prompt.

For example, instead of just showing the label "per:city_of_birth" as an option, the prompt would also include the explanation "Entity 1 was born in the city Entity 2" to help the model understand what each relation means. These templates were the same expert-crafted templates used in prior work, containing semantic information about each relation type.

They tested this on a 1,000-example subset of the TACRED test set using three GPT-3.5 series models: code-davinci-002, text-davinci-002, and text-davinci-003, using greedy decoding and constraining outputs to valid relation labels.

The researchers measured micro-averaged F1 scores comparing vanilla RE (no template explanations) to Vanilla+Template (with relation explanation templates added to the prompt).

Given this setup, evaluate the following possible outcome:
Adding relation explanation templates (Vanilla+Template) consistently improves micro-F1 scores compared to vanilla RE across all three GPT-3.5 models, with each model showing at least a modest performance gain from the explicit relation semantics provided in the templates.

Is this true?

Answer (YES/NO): NO